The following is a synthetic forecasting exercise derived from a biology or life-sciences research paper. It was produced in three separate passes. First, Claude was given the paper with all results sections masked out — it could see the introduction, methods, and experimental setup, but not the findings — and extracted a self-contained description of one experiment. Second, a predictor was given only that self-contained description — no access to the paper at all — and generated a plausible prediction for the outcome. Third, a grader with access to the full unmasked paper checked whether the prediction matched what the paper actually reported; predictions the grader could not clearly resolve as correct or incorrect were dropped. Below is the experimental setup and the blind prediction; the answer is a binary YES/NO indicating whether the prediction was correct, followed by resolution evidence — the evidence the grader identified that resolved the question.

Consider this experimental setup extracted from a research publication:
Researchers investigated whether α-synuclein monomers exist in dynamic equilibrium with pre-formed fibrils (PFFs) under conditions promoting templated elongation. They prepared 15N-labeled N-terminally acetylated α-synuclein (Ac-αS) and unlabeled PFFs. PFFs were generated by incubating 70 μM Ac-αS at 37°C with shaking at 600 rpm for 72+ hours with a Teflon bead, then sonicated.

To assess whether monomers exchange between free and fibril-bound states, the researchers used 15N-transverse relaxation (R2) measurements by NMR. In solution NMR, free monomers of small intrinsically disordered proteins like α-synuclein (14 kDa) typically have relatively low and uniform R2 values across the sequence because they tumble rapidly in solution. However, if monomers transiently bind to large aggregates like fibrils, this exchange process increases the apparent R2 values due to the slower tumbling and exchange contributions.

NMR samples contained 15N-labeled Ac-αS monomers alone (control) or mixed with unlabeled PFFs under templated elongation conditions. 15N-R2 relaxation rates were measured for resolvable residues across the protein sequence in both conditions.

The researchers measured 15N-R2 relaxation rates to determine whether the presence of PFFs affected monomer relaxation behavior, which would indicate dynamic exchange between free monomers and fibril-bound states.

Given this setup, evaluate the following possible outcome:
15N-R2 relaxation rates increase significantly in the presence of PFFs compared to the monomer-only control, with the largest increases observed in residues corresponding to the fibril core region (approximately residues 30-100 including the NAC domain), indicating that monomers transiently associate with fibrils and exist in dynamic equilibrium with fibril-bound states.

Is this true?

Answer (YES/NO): NO